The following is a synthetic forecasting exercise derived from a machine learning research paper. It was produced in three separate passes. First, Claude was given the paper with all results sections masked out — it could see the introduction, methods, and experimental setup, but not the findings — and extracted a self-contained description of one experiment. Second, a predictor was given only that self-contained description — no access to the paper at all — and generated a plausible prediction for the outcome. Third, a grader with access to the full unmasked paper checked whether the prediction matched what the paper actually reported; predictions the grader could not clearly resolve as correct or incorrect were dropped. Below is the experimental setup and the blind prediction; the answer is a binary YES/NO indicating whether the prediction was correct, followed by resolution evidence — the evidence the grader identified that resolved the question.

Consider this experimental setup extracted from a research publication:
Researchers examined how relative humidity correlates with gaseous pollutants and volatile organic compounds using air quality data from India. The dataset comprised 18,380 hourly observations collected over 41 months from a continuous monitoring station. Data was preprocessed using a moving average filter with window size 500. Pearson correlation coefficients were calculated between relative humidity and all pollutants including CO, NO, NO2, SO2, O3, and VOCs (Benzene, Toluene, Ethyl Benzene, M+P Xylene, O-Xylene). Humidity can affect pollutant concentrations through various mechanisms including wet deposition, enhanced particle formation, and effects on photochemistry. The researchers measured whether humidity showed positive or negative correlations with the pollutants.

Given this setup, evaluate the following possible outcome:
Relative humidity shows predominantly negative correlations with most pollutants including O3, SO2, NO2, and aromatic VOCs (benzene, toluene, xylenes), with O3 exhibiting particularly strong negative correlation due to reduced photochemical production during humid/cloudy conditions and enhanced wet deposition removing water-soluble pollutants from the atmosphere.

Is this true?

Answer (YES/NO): NO